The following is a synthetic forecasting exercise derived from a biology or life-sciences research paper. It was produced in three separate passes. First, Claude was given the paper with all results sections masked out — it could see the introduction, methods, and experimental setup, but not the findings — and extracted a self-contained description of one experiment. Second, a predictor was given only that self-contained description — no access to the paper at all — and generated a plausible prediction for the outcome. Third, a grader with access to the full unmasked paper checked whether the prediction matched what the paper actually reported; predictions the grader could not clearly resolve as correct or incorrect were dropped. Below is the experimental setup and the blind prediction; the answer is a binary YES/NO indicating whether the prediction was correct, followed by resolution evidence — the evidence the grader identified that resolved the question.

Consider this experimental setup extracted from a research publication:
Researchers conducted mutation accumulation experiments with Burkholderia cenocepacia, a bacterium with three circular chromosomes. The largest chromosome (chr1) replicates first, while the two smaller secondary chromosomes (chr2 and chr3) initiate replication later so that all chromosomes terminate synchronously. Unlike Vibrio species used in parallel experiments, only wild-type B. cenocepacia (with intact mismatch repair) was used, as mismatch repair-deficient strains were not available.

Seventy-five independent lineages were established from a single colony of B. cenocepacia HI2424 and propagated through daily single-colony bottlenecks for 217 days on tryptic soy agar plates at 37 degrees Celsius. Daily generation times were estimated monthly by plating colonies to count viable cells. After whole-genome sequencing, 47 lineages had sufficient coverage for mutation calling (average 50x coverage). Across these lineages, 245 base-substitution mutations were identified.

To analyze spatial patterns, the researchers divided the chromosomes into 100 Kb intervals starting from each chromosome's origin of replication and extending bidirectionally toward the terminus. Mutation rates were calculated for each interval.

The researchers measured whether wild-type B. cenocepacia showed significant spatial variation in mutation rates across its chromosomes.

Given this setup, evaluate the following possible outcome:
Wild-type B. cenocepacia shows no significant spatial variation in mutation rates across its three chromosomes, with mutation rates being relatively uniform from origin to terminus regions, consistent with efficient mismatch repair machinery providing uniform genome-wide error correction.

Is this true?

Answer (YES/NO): YES